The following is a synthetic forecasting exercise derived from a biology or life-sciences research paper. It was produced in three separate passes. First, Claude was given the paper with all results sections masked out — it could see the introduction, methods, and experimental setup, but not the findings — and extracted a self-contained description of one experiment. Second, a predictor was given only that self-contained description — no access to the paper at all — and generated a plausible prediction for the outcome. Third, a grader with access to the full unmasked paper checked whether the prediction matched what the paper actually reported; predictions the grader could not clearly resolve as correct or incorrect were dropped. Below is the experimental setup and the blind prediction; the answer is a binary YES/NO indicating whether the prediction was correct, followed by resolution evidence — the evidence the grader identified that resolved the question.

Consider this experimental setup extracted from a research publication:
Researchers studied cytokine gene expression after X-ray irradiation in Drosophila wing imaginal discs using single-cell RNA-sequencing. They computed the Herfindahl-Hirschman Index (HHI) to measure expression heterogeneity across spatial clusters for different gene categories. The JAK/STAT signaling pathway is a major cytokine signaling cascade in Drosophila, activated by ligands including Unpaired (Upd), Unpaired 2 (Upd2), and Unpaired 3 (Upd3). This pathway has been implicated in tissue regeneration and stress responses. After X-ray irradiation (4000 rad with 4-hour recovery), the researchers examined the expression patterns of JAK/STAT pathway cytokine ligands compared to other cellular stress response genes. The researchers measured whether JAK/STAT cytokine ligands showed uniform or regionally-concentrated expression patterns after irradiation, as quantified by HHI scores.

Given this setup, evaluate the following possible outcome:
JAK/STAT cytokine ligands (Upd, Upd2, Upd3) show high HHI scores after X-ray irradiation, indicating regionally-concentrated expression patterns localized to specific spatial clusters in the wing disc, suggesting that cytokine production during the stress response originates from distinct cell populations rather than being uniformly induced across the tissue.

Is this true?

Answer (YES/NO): YES